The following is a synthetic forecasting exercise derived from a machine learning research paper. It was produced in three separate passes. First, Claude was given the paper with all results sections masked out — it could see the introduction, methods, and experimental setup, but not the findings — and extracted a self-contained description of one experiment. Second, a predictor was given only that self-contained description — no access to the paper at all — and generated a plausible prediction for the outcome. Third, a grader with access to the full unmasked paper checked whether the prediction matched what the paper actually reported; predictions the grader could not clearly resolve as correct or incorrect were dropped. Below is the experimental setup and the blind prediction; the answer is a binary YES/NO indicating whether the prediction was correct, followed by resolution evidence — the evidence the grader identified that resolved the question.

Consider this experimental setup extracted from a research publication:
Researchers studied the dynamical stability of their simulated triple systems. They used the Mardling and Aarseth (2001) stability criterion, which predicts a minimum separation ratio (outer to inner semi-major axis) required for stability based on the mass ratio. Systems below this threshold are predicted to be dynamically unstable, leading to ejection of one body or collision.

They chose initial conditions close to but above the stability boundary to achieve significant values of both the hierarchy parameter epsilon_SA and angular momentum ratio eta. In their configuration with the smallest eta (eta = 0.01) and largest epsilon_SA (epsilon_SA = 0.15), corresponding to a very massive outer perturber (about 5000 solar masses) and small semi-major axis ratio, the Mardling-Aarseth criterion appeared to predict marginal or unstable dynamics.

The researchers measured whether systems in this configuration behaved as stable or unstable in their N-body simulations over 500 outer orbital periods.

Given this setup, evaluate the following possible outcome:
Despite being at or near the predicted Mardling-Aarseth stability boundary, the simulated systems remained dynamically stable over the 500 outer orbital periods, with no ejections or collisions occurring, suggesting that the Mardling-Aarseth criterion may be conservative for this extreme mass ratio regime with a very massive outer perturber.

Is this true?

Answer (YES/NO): YES